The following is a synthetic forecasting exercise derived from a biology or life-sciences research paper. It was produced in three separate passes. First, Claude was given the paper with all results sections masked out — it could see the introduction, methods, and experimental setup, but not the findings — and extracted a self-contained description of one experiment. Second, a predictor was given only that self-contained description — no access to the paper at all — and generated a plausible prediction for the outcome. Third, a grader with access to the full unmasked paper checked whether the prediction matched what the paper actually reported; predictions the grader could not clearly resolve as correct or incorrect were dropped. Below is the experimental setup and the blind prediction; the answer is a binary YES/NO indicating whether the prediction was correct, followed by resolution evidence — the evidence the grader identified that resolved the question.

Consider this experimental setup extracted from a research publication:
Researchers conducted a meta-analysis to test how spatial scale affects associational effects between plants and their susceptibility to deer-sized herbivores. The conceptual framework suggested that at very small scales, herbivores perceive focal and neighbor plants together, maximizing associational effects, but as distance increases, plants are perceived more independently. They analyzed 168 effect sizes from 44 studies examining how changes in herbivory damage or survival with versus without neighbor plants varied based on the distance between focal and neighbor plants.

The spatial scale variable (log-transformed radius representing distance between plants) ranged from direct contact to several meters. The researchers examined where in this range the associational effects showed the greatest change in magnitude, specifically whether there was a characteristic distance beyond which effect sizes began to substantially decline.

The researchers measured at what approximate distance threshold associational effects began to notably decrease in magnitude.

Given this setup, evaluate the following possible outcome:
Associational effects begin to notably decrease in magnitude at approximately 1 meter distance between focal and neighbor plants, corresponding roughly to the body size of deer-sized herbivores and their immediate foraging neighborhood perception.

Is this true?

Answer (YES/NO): YES